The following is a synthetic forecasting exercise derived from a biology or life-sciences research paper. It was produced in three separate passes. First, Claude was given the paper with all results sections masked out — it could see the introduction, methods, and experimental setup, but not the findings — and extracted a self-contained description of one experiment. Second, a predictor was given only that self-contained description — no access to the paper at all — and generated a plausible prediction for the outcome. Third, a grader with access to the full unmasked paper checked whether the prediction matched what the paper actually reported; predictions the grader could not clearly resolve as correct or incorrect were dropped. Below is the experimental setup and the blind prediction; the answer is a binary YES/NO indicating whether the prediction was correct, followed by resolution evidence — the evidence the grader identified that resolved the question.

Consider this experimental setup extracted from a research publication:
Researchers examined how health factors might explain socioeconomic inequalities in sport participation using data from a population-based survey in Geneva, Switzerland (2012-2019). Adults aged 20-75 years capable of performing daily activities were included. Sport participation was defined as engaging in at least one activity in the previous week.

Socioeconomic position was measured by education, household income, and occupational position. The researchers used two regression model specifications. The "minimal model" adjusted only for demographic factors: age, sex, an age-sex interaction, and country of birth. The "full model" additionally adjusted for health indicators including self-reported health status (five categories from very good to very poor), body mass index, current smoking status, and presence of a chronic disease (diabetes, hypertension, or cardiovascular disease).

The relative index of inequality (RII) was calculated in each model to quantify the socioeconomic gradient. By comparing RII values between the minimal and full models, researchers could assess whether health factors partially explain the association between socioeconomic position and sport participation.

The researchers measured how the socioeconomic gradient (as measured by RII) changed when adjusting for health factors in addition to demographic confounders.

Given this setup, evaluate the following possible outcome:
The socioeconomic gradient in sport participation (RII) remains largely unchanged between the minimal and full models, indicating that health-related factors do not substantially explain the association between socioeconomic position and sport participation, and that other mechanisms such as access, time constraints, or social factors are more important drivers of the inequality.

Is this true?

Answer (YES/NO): NO